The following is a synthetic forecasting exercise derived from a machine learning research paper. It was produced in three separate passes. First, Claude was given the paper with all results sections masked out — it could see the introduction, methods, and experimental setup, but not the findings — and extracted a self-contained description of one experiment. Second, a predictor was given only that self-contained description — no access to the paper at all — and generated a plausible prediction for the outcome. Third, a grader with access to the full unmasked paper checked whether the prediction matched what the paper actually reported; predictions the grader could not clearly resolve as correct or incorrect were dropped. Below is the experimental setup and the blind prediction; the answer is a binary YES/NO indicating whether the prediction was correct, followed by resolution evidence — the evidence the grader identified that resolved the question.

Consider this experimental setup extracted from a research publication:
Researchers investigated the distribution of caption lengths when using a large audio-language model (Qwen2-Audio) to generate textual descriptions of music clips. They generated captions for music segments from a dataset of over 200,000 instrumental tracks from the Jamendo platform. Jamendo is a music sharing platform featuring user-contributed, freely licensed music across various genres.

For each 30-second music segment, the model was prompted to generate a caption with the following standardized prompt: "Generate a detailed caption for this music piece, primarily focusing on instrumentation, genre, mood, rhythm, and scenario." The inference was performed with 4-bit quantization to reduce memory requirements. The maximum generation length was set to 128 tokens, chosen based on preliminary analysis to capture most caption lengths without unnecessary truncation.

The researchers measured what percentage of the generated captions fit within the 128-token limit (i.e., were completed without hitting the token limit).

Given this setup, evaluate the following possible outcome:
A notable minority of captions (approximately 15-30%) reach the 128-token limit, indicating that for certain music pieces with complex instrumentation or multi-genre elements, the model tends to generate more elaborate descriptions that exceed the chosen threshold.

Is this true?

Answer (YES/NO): NO